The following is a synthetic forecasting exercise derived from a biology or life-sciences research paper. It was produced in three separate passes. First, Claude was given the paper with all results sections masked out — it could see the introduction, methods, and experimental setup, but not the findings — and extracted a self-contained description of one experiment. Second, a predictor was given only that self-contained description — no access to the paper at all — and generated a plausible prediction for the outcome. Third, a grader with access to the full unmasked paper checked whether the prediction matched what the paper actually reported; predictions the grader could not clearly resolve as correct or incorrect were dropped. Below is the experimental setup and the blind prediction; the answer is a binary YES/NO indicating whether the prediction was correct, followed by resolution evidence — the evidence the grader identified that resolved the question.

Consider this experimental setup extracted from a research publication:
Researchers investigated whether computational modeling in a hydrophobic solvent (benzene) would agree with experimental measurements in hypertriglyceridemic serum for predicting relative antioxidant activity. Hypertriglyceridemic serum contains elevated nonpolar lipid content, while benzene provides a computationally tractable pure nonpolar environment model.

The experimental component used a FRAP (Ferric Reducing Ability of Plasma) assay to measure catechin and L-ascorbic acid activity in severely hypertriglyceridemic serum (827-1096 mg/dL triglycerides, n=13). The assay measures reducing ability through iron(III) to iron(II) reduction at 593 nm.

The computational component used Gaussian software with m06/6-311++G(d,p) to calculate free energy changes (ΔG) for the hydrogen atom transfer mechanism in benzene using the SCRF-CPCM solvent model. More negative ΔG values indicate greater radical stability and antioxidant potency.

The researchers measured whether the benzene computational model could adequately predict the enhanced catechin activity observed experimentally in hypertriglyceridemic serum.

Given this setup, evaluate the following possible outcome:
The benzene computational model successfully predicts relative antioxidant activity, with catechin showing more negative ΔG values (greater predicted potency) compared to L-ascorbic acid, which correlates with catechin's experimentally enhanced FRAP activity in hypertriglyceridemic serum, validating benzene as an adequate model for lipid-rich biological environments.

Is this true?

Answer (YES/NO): NO